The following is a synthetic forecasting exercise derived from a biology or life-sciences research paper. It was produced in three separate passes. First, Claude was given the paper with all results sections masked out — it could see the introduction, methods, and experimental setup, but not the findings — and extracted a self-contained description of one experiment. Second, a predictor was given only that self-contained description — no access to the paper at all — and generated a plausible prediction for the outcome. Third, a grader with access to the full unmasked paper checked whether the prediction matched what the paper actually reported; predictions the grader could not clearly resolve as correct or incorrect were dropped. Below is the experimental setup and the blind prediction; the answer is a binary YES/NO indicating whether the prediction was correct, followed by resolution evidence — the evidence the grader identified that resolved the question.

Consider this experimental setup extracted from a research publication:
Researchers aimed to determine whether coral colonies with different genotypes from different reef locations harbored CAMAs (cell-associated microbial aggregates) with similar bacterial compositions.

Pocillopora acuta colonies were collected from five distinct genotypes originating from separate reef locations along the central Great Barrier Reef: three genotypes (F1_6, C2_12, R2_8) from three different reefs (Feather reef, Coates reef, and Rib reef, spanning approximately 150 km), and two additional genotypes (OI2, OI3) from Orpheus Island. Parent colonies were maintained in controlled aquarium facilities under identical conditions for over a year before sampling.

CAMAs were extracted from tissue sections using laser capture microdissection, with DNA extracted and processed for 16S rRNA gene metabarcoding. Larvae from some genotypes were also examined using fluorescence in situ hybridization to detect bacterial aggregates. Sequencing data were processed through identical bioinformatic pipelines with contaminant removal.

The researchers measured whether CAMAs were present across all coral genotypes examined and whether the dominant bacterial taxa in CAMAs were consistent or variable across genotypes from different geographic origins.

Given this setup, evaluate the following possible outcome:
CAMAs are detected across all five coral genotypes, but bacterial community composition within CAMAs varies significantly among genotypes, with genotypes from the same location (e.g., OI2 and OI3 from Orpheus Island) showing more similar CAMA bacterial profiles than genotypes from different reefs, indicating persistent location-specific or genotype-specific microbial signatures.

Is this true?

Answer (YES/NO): YES